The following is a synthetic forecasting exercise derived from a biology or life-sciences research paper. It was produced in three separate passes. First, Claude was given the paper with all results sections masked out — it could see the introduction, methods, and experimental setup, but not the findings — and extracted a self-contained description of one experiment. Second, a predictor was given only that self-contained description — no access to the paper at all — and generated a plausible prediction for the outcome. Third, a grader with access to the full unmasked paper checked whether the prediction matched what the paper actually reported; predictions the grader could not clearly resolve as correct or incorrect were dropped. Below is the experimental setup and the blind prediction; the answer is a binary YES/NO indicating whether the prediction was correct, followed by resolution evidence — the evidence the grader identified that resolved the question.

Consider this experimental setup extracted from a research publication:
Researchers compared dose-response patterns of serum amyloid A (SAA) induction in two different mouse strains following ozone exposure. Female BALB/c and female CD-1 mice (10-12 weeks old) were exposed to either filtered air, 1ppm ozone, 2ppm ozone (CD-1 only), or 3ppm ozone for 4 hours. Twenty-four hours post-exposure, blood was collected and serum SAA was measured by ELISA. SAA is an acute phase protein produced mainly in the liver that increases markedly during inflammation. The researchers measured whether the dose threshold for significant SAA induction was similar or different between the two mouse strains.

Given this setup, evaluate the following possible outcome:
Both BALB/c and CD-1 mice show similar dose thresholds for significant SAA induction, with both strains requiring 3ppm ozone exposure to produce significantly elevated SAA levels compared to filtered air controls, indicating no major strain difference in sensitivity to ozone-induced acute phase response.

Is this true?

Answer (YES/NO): YES